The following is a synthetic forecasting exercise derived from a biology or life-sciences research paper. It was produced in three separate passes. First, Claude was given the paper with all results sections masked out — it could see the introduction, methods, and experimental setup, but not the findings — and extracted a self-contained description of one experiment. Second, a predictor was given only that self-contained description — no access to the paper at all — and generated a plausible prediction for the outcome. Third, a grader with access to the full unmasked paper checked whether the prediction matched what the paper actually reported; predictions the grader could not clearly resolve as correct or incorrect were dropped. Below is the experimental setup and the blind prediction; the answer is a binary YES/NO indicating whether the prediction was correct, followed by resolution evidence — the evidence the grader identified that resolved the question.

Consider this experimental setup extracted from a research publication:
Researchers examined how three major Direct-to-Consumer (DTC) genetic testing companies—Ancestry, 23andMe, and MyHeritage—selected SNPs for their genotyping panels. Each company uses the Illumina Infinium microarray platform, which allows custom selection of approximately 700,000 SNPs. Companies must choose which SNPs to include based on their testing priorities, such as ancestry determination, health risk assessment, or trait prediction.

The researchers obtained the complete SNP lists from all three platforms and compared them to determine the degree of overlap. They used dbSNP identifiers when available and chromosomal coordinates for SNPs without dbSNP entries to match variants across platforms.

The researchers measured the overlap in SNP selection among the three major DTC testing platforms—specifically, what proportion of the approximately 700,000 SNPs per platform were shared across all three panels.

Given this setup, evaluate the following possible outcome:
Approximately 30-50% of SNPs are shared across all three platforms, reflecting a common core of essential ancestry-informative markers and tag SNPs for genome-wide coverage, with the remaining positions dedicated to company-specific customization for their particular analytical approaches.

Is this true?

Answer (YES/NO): NO